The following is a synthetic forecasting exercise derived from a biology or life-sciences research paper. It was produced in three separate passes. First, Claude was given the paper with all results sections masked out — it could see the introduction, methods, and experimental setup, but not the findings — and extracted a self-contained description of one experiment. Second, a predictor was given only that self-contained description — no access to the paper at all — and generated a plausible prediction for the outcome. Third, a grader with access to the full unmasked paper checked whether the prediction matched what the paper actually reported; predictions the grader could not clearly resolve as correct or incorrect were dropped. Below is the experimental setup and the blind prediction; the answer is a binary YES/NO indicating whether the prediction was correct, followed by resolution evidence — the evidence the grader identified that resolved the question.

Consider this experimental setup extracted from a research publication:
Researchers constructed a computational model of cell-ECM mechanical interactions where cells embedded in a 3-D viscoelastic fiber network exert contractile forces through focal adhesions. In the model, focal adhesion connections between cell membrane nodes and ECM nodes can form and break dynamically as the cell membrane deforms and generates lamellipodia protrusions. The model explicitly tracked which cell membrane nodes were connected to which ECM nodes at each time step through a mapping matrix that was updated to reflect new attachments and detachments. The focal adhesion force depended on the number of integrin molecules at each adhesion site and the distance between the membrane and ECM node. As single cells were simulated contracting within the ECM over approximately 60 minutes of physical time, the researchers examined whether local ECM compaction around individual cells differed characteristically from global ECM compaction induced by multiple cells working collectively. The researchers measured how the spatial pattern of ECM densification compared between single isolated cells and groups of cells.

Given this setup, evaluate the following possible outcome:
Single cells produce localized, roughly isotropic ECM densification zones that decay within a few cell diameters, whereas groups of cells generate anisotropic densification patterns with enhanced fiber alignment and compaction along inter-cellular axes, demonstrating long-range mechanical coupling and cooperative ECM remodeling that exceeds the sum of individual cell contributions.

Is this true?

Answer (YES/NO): NO